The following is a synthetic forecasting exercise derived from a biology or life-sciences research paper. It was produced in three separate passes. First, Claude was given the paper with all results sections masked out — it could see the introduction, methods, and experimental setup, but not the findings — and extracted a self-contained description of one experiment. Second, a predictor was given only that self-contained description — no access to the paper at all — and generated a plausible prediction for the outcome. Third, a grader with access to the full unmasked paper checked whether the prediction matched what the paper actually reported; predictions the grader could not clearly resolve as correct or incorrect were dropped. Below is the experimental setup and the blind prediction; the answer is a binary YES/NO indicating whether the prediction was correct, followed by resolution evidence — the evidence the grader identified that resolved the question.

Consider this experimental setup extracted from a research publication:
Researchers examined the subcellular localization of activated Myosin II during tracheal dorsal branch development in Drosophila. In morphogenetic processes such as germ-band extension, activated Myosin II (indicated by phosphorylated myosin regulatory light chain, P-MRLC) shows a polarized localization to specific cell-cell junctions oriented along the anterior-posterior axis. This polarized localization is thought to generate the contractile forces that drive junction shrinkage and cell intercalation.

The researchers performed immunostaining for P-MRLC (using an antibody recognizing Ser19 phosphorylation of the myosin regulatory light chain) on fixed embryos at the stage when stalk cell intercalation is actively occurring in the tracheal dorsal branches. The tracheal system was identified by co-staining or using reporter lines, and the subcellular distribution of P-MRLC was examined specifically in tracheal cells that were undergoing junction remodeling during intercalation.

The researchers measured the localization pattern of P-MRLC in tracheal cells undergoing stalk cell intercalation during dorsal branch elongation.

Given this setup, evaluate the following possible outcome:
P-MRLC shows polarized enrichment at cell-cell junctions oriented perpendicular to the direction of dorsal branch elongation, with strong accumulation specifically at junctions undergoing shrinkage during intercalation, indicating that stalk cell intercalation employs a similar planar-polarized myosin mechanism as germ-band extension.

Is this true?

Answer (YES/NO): NO